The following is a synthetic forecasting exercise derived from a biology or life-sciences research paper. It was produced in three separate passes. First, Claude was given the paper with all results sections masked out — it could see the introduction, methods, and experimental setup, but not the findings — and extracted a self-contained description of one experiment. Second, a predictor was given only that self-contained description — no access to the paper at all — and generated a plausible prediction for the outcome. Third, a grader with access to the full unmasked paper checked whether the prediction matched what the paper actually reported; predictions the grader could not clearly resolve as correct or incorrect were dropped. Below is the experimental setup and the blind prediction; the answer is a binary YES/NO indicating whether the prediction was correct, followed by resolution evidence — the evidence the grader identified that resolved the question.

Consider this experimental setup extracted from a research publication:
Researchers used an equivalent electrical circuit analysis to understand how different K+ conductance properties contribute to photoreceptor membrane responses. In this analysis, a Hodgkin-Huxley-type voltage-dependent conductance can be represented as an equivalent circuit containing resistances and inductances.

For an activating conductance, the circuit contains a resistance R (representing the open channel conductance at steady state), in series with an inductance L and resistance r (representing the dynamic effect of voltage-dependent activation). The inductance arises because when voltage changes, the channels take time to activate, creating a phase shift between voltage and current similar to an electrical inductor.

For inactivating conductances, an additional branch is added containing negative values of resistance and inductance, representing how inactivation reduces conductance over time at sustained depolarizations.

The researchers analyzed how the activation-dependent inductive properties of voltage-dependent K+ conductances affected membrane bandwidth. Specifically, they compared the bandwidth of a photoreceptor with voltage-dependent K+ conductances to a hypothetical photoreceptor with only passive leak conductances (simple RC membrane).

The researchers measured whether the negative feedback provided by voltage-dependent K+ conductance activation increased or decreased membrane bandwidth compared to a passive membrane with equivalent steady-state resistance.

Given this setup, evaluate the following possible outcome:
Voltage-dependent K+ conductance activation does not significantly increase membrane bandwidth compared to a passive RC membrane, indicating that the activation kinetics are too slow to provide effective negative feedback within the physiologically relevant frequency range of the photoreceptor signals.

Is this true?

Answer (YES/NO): NO